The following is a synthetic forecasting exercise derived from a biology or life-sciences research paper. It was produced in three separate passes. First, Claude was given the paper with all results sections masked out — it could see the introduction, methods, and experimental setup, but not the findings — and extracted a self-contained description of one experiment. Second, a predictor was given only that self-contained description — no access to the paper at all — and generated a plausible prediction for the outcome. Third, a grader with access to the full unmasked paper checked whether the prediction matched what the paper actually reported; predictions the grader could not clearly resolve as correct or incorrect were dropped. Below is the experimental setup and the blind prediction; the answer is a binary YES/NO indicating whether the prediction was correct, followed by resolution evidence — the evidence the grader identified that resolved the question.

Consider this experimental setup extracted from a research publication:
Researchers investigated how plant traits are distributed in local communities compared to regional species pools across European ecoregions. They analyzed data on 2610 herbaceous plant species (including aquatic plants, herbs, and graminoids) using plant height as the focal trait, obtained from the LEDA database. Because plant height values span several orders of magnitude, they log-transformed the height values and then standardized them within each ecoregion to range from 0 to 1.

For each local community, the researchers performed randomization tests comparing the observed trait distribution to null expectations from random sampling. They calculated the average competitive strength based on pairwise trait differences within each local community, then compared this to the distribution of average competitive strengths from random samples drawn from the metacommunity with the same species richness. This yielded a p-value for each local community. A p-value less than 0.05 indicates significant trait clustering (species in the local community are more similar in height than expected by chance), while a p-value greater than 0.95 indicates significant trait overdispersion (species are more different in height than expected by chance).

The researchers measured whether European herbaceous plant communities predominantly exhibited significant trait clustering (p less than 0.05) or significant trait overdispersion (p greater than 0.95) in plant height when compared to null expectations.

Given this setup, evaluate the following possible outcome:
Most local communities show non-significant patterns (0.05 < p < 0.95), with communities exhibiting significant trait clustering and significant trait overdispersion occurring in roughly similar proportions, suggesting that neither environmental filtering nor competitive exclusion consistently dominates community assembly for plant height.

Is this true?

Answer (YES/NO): NO